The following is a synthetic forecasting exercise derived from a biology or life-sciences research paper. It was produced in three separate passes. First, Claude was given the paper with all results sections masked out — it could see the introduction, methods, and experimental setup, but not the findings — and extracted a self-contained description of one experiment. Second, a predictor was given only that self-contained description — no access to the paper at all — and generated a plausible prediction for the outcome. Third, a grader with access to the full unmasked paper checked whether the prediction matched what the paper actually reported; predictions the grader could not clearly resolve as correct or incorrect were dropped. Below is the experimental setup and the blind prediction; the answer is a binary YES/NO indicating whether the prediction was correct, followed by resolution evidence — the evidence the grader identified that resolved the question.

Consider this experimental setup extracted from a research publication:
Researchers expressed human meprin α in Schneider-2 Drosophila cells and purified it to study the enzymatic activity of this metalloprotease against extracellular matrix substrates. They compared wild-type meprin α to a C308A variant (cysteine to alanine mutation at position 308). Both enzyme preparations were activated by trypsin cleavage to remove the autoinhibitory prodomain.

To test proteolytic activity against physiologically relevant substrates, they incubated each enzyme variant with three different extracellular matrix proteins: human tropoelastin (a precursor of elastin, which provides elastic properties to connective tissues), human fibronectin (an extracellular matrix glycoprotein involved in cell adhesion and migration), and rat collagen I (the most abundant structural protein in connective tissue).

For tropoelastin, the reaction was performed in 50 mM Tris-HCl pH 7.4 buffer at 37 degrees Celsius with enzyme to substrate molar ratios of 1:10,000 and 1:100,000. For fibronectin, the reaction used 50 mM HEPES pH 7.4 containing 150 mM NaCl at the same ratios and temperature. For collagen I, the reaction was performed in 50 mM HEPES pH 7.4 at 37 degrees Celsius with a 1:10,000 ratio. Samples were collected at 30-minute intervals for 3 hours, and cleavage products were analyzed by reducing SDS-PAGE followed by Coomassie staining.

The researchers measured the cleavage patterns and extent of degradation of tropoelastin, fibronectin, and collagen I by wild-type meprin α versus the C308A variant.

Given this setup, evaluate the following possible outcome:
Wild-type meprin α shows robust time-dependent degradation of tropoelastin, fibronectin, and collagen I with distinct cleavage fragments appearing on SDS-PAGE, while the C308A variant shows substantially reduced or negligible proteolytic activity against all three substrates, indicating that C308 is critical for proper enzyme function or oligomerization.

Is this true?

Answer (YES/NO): NO